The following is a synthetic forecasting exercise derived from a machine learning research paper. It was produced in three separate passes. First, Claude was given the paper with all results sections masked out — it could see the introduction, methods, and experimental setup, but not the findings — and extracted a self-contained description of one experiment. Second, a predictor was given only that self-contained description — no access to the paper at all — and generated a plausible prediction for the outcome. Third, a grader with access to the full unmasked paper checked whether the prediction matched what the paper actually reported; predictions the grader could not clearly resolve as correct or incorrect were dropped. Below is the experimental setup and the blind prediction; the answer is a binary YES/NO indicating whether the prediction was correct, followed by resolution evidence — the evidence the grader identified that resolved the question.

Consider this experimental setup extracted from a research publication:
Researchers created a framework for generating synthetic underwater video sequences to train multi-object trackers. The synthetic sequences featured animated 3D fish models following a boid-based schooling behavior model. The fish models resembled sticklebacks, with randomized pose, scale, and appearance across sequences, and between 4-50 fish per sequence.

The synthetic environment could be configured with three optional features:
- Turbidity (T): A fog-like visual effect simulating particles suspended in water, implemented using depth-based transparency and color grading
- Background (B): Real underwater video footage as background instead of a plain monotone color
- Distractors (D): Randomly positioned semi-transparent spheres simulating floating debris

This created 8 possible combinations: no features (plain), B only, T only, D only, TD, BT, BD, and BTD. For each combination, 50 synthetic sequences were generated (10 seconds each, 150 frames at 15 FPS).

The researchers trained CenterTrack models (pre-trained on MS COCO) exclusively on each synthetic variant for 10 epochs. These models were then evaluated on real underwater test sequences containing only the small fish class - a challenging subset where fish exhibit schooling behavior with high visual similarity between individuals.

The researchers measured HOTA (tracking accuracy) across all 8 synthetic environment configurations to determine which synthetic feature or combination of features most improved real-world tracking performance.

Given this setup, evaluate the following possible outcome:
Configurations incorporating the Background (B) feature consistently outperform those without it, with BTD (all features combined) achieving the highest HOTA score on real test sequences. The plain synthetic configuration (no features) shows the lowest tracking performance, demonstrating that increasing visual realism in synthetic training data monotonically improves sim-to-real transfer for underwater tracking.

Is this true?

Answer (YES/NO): NO